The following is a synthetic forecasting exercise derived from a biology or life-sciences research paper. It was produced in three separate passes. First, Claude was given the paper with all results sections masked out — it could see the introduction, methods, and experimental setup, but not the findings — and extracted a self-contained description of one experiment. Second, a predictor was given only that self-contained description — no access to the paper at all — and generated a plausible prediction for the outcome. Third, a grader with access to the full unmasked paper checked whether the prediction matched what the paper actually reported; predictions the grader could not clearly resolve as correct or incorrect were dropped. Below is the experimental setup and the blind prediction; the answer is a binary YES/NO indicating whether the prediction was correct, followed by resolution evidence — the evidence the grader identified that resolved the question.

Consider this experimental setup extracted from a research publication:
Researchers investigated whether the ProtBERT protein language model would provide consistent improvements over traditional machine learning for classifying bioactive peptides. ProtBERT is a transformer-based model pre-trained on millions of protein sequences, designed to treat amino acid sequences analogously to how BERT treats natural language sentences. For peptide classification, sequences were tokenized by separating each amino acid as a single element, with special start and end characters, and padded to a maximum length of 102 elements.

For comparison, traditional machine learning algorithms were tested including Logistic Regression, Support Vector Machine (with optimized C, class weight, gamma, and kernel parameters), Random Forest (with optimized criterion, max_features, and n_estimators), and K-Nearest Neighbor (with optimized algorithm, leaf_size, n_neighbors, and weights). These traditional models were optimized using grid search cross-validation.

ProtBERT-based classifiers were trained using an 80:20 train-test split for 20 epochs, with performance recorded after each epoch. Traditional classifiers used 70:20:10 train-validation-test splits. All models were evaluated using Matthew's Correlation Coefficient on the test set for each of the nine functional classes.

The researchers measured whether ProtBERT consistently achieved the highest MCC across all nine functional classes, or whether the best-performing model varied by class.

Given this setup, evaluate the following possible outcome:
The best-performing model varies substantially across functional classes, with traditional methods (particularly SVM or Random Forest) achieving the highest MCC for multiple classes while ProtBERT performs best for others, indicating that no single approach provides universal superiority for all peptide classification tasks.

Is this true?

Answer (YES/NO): YES